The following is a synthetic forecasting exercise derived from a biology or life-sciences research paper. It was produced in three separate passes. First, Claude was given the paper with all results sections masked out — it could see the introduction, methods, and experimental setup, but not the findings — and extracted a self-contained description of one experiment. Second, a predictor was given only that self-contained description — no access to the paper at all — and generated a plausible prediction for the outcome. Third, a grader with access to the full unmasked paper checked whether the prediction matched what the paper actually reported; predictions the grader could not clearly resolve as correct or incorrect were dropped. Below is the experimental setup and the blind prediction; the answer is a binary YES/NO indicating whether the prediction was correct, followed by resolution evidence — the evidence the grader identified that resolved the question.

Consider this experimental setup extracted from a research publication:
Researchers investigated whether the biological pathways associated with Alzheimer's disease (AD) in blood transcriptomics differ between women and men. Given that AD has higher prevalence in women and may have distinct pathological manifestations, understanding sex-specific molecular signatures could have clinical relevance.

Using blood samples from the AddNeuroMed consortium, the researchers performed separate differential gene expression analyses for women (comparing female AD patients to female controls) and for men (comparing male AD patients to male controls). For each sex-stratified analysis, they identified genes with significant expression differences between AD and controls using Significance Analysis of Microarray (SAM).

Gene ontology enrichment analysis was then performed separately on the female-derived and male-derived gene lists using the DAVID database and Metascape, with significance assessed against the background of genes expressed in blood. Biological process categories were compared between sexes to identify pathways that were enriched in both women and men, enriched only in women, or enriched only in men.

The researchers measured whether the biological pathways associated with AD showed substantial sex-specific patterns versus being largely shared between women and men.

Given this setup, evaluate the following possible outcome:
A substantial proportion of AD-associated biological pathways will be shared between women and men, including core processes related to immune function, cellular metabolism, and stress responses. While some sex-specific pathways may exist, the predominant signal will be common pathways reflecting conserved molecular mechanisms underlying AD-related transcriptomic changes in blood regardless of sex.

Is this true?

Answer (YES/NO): NO